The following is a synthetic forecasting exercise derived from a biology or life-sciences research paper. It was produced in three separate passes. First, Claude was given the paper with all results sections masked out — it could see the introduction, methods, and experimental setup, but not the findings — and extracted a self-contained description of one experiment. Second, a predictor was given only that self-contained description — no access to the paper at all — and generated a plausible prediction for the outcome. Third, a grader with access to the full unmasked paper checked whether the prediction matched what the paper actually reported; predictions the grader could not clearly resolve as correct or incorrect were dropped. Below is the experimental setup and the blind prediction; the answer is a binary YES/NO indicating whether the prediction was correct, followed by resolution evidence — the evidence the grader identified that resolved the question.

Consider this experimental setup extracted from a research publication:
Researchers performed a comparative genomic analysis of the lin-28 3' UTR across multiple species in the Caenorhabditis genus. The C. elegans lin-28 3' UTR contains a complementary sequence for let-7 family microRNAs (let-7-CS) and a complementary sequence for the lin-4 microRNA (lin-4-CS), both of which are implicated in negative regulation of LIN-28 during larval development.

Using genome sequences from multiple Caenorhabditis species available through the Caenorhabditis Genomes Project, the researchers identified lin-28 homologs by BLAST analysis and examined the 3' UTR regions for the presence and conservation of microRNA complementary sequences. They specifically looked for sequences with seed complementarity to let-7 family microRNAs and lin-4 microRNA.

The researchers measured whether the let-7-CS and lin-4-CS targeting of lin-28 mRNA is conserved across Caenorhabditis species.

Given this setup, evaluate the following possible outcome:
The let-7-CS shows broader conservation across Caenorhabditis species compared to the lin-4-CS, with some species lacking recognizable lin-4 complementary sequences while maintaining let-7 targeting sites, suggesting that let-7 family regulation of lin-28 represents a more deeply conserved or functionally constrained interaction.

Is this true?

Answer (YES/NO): NO